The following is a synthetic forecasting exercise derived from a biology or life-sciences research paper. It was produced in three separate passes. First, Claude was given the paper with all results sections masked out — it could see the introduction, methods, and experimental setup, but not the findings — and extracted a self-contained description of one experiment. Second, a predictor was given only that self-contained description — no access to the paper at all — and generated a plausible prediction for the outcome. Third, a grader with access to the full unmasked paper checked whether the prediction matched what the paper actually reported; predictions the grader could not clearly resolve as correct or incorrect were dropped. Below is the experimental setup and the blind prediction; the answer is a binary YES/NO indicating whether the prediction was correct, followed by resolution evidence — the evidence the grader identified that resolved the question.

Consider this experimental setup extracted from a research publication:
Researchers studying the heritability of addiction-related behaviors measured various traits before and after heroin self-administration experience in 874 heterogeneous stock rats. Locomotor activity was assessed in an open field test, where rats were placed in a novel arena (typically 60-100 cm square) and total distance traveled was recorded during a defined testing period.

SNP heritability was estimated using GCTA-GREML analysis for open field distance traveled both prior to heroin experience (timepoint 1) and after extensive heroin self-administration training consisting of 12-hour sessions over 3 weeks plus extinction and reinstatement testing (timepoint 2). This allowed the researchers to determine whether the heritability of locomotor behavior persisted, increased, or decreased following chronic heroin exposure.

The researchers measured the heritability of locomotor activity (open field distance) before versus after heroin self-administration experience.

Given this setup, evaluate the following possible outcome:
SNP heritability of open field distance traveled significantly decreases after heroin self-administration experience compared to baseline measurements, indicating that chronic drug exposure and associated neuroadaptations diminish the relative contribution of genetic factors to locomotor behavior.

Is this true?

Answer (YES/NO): NO